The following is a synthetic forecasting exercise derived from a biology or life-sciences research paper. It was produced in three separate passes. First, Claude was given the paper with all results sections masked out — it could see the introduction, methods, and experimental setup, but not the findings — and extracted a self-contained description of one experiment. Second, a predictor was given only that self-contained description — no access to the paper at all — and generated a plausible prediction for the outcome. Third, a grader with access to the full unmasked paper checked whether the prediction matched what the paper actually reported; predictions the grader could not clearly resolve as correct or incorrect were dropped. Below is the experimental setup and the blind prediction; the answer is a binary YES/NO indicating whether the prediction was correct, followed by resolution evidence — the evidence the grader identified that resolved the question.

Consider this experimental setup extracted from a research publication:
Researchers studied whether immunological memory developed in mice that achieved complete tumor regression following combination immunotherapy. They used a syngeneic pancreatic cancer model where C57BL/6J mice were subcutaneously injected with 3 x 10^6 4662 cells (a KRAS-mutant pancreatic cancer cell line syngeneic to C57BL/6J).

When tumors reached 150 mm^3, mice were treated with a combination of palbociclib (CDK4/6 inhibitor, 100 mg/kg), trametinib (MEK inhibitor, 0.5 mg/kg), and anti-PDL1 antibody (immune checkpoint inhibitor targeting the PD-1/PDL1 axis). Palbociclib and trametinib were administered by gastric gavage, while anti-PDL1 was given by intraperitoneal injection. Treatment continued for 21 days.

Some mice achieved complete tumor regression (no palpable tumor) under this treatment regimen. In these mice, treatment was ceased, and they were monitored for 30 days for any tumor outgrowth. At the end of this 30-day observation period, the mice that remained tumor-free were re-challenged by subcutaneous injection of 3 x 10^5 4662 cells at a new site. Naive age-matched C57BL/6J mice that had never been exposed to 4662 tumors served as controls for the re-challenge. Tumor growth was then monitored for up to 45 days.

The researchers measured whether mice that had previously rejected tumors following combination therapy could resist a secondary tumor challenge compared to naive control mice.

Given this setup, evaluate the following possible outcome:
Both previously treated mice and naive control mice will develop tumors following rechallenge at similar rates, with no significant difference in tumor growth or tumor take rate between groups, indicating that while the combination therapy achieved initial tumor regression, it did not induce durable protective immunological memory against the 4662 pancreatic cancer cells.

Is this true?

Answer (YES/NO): NO